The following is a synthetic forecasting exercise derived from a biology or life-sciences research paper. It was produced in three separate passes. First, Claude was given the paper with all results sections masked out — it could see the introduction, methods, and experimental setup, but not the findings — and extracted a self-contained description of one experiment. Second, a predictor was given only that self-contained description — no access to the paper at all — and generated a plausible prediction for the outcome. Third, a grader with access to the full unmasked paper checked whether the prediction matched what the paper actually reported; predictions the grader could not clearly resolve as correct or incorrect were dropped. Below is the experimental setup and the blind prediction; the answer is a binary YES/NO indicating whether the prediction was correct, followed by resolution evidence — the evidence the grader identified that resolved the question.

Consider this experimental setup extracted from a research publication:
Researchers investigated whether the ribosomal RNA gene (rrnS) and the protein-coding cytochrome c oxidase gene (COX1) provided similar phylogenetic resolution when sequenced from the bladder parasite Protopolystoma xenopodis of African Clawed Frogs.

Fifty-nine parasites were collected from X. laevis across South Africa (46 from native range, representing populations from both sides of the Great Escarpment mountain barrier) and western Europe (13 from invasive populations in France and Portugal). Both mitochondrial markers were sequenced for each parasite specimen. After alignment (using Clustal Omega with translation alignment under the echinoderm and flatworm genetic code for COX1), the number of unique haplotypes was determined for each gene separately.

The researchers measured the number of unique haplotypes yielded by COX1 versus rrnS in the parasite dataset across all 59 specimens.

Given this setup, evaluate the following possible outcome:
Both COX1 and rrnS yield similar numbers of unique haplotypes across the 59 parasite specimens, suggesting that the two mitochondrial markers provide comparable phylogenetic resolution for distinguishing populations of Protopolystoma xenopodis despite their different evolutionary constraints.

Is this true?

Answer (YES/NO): YES